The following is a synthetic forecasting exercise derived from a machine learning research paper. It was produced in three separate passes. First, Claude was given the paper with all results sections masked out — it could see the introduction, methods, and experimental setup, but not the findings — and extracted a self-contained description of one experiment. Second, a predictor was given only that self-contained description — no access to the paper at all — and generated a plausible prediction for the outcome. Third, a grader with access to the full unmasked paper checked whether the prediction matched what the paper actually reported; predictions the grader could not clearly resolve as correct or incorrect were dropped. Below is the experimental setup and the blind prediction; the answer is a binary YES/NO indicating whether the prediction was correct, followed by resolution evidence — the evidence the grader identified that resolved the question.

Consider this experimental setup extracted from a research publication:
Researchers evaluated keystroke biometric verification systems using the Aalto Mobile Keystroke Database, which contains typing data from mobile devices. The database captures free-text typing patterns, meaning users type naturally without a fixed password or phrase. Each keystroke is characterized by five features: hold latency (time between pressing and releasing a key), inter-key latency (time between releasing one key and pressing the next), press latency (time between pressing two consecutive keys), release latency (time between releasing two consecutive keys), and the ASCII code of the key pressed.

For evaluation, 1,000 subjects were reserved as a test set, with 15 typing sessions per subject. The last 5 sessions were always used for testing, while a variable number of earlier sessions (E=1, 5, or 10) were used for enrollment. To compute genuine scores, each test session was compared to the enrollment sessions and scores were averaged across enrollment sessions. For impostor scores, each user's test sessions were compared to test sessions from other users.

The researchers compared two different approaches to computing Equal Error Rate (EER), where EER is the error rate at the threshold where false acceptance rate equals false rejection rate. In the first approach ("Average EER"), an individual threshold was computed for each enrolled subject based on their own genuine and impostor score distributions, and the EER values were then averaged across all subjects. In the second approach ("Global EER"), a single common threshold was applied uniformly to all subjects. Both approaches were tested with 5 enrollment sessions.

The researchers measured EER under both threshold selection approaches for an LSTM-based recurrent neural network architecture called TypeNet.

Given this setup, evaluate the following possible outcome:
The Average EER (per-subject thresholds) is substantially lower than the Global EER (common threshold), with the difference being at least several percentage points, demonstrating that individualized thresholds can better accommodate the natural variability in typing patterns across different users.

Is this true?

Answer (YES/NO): YES